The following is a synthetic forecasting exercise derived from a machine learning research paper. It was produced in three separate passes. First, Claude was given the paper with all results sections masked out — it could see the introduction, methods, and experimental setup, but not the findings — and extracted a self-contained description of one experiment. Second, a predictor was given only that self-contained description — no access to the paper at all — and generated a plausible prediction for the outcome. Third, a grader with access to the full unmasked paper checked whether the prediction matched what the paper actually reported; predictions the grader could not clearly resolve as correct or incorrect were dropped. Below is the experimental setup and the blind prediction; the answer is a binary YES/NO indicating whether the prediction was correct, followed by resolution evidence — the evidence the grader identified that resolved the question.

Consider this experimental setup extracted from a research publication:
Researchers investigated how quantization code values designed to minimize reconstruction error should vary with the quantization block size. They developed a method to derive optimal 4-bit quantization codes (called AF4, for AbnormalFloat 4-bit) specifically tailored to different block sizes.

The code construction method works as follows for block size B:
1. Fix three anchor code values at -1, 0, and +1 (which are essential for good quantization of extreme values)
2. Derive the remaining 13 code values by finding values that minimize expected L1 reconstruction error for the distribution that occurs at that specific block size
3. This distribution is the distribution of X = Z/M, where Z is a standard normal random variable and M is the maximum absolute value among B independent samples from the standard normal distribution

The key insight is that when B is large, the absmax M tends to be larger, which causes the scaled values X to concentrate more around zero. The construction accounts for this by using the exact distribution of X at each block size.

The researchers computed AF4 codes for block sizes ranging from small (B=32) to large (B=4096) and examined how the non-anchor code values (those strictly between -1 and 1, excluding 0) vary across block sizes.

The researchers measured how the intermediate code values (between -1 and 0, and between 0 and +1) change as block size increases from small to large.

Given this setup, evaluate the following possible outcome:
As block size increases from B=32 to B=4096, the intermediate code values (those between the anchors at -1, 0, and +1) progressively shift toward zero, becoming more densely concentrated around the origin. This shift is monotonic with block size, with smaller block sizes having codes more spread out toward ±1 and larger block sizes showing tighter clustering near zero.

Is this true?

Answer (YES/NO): YES